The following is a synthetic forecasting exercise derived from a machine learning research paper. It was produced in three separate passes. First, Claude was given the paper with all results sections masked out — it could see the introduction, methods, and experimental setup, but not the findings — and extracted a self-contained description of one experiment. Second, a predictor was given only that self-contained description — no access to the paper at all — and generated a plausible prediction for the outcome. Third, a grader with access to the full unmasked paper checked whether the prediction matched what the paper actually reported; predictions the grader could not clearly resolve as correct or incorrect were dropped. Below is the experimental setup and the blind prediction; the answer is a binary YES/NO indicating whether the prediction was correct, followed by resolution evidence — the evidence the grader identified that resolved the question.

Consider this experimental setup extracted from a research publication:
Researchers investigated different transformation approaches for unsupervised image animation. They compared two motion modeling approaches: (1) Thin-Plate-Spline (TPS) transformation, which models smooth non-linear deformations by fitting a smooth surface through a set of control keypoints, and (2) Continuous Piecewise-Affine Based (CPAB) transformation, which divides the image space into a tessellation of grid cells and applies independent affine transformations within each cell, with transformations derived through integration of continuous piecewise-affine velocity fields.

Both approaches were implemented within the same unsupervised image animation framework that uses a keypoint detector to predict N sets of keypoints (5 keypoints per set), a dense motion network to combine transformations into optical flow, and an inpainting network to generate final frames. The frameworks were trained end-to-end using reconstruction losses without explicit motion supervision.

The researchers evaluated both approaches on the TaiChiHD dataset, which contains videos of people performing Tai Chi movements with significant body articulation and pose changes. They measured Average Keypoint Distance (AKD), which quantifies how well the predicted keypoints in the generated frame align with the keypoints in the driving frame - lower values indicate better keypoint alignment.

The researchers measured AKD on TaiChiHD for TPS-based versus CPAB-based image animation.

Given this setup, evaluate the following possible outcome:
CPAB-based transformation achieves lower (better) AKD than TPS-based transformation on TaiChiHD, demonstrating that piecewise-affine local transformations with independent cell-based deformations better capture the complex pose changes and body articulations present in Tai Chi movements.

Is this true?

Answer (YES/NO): NO